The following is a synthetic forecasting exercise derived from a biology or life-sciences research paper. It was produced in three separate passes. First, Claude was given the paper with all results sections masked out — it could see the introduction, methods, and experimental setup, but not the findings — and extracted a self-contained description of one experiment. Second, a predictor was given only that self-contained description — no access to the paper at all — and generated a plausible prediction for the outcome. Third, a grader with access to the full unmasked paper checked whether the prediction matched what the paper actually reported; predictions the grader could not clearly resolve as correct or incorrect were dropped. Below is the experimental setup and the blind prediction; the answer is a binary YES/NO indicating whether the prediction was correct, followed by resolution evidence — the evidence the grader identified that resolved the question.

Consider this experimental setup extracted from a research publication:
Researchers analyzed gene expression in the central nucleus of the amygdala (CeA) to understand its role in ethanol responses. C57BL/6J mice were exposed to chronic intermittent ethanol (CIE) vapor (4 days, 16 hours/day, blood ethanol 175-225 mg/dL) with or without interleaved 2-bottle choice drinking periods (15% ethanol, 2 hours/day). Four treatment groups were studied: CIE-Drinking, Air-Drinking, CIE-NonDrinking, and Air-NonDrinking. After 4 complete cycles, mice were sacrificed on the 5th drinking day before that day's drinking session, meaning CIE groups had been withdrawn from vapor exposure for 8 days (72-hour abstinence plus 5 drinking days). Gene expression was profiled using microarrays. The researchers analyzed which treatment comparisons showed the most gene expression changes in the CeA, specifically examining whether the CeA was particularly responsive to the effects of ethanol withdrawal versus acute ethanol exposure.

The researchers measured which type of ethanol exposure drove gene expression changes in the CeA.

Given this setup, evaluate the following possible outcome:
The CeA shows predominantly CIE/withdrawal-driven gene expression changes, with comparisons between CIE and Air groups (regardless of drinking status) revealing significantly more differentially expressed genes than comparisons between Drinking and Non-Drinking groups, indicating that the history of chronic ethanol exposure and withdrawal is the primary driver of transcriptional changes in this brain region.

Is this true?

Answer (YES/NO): NO